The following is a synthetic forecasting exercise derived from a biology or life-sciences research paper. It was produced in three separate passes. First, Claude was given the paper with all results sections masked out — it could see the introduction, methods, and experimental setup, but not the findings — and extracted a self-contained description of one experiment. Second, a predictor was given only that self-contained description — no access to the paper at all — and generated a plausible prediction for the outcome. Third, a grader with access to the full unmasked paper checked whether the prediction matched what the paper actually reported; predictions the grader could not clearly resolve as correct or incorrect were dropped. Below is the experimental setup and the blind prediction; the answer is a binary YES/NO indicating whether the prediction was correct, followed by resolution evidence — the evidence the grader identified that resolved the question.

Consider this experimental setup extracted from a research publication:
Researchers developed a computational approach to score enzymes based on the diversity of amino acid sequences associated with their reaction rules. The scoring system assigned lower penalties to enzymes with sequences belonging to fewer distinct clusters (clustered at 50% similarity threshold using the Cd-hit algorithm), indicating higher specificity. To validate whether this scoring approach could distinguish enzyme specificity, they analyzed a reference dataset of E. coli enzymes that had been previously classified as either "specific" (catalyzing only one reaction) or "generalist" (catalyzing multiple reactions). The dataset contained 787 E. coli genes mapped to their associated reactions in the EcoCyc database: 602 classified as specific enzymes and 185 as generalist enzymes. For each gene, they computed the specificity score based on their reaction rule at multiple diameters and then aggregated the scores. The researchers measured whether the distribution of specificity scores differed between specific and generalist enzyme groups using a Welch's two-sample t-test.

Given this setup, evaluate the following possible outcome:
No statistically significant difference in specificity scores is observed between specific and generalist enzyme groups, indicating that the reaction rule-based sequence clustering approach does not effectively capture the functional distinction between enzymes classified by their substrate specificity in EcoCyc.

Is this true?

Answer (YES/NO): NO